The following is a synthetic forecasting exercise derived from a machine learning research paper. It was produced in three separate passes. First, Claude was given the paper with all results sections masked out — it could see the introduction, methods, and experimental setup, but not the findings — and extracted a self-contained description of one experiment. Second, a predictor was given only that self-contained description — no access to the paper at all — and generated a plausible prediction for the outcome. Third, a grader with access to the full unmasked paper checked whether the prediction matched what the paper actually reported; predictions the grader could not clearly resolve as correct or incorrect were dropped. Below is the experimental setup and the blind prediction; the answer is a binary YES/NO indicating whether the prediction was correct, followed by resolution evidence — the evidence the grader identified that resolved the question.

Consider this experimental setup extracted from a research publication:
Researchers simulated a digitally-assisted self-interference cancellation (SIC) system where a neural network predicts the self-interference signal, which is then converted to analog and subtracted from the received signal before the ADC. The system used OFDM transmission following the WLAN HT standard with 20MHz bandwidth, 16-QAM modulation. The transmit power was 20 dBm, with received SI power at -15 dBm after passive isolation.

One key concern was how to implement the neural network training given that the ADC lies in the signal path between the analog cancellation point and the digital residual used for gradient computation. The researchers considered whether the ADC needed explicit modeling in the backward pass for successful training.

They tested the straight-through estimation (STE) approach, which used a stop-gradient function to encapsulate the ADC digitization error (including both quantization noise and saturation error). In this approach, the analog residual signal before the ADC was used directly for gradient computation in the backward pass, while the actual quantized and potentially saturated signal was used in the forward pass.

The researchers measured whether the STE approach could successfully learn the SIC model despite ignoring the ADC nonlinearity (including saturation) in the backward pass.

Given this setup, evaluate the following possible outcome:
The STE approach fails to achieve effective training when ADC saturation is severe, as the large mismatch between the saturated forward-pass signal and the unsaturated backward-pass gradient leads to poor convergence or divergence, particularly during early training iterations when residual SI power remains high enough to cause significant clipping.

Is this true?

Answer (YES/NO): NO